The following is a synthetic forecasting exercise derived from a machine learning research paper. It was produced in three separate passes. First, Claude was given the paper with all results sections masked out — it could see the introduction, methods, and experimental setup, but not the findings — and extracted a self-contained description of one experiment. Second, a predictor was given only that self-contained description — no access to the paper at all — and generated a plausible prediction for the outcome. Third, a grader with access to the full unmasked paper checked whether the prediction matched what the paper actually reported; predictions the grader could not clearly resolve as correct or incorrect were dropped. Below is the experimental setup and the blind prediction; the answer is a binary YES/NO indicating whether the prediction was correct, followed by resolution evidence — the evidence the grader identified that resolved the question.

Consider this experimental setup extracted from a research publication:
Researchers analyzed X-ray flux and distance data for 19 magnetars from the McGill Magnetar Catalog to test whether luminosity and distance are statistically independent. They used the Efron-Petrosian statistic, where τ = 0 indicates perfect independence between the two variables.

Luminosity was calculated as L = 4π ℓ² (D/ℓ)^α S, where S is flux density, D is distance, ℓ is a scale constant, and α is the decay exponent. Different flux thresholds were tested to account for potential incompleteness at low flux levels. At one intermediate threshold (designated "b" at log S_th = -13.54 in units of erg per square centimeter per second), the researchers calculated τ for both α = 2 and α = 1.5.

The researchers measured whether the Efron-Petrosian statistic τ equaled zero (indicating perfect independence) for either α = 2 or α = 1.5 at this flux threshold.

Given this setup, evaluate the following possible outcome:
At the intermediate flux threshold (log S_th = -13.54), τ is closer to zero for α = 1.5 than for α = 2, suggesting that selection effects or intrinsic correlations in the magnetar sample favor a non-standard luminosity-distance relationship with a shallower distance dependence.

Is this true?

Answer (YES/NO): YES